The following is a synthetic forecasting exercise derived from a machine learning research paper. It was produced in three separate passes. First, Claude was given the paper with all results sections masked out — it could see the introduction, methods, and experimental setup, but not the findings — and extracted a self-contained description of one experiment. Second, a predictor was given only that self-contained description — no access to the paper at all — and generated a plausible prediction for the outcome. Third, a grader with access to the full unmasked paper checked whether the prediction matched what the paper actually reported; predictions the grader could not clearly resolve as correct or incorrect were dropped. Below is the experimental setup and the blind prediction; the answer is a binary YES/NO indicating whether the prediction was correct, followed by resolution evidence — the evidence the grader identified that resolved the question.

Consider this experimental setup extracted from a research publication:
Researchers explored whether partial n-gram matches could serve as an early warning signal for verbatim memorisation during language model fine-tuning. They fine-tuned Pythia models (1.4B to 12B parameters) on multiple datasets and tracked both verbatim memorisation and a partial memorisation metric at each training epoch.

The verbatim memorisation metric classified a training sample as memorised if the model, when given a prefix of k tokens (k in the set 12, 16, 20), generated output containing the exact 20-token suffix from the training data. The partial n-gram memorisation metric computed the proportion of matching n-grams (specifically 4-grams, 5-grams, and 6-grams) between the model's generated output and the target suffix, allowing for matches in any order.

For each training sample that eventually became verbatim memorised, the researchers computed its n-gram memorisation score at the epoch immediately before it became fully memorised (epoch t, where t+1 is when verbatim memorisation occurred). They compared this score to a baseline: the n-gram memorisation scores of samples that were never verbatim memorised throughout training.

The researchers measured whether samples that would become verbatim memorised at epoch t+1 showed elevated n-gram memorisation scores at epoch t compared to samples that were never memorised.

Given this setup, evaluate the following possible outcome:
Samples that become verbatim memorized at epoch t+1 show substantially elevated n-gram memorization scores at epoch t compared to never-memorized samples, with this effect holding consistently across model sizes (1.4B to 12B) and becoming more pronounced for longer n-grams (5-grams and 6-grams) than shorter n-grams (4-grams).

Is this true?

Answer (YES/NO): NO